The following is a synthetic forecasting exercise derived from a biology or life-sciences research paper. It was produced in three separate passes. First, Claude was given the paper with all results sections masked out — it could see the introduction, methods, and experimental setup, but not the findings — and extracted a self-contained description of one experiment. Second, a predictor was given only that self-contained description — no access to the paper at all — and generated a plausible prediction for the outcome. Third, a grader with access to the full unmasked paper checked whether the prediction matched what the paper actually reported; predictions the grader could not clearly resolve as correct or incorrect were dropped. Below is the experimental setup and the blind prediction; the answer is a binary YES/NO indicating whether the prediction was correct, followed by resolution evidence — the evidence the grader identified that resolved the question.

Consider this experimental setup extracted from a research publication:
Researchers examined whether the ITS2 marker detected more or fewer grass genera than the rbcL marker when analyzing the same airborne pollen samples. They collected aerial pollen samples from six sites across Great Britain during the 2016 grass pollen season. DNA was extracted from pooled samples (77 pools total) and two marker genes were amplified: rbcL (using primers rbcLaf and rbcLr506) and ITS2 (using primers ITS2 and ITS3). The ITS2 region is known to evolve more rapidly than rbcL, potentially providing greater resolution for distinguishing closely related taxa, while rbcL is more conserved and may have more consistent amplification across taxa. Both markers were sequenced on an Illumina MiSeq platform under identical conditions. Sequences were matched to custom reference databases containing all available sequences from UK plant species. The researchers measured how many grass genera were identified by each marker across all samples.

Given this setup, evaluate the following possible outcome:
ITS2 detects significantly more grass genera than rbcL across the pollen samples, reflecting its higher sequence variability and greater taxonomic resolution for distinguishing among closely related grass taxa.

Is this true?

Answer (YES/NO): YES